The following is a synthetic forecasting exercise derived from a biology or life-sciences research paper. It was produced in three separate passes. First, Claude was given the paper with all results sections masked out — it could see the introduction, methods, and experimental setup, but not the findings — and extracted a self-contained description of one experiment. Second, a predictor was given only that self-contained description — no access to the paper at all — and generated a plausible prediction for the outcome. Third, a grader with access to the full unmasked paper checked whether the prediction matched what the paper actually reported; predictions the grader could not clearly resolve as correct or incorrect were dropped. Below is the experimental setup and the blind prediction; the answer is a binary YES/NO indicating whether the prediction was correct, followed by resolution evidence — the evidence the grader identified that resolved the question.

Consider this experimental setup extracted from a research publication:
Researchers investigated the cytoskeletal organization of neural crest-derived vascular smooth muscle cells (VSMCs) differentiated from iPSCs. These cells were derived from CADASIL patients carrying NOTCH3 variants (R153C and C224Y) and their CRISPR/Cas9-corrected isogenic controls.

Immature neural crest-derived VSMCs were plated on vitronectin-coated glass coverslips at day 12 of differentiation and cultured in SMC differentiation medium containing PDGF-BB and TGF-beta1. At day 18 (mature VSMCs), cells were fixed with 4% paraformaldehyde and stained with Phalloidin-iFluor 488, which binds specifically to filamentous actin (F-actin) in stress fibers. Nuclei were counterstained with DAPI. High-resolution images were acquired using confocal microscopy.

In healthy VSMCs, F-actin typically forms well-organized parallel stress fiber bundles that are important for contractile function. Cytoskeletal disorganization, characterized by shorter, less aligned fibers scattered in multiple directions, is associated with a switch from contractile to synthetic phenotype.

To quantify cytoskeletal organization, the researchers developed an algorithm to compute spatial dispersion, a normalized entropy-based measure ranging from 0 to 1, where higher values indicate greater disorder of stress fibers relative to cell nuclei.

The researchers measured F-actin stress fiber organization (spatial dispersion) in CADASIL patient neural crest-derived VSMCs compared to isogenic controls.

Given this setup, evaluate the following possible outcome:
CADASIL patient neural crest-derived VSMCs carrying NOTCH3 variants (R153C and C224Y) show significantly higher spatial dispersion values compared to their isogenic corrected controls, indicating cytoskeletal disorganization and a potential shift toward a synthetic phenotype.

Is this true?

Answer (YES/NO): YES